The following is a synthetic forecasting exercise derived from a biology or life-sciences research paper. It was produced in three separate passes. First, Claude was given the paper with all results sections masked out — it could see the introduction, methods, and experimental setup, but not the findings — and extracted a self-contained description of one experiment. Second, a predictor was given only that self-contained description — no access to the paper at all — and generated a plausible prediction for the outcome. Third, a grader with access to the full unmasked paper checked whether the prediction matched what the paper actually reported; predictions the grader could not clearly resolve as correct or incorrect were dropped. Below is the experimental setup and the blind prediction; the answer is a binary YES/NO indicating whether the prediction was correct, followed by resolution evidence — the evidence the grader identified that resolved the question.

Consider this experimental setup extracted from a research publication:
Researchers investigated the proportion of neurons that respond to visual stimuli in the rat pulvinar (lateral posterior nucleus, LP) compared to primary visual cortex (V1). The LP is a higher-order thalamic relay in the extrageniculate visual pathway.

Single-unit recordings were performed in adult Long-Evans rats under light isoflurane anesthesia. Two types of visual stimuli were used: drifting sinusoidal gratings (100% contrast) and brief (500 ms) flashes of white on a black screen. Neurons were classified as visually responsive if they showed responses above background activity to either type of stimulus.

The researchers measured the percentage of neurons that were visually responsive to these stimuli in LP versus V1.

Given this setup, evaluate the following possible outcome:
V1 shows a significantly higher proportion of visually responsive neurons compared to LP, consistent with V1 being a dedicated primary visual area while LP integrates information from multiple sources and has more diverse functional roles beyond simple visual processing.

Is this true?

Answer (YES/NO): YES